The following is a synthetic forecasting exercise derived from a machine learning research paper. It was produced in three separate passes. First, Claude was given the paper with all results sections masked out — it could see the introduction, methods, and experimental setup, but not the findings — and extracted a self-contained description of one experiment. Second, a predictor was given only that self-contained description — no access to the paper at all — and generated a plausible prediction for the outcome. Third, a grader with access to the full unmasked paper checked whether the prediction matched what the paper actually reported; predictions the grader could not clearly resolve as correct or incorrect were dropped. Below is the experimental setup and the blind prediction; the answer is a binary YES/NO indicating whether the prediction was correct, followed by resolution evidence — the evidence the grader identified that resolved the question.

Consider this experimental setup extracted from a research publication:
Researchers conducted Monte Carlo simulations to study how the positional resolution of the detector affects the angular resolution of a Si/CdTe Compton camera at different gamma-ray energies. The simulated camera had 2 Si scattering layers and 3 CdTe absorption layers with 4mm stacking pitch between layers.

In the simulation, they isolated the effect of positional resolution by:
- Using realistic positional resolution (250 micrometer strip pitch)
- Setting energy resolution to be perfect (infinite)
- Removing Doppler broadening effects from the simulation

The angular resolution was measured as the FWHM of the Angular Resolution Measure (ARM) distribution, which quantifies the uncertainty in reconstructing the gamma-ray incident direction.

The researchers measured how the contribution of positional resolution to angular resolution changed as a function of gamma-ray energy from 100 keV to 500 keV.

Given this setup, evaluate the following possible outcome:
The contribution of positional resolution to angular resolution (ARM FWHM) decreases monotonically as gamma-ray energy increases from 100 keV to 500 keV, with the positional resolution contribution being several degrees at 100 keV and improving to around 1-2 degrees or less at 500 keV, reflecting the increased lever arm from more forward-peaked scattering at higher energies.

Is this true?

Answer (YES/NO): NO